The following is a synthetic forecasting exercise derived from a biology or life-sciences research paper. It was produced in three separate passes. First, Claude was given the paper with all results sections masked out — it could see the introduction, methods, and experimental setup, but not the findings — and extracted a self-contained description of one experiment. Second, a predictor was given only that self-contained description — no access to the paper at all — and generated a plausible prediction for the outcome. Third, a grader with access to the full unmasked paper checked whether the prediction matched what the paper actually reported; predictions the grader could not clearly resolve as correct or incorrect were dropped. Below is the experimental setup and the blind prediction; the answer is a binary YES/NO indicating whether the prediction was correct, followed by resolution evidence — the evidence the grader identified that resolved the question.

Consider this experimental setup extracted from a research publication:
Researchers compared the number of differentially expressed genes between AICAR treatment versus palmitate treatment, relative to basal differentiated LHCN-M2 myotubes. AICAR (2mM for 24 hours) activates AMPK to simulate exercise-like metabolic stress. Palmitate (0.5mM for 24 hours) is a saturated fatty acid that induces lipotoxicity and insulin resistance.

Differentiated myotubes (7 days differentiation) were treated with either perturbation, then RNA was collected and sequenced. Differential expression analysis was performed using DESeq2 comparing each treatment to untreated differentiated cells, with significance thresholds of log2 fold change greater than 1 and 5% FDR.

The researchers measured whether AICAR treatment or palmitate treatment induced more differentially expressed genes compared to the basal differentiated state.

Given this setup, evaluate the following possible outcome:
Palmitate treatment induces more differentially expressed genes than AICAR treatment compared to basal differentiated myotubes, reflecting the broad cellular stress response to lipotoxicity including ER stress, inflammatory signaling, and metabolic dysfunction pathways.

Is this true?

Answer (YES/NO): NO